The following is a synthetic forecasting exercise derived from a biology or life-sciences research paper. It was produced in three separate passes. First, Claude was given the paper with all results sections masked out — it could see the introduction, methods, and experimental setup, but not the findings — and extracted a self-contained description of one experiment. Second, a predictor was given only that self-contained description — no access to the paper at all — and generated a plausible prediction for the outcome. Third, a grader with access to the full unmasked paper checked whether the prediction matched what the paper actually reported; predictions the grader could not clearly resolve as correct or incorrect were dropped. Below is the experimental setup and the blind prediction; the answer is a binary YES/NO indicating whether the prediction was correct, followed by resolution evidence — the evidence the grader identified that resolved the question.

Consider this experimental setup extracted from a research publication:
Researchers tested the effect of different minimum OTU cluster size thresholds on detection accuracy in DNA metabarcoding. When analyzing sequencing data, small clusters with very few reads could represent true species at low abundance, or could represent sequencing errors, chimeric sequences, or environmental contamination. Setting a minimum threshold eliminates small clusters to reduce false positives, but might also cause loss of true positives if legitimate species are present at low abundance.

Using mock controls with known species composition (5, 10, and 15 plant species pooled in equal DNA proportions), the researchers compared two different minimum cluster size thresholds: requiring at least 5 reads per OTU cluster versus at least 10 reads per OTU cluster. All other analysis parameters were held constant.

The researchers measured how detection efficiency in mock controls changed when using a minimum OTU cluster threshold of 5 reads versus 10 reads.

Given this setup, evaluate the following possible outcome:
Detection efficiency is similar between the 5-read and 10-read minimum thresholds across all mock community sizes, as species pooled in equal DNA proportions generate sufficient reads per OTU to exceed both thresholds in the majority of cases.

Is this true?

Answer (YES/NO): NO